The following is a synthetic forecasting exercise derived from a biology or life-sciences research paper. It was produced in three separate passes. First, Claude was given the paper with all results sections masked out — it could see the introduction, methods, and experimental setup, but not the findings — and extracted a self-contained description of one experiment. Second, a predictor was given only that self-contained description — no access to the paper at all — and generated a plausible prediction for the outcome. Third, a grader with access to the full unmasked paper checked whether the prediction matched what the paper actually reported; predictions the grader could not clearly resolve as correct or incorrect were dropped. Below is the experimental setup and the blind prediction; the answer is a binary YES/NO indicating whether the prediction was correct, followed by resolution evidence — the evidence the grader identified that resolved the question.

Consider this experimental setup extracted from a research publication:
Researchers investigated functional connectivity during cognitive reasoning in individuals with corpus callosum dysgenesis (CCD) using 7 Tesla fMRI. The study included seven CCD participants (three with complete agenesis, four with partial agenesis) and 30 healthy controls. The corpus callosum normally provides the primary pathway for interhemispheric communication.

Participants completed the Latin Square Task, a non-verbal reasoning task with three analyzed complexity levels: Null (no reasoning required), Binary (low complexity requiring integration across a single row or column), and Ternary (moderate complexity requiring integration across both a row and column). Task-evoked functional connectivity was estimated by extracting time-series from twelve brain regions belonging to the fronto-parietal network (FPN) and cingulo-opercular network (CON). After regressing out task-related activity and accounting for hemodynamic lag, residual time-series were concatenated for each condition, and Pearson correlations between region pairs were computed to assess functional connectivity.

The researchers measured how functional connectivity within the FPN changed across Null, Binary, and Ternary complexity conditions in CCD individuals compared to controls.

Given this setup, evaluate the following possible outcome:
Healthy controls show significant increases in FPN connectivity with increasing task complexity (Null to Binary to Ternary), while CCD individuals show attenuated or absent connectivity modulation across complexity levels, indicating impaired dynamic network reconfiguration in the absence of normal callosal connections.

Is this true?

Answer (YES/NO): NO